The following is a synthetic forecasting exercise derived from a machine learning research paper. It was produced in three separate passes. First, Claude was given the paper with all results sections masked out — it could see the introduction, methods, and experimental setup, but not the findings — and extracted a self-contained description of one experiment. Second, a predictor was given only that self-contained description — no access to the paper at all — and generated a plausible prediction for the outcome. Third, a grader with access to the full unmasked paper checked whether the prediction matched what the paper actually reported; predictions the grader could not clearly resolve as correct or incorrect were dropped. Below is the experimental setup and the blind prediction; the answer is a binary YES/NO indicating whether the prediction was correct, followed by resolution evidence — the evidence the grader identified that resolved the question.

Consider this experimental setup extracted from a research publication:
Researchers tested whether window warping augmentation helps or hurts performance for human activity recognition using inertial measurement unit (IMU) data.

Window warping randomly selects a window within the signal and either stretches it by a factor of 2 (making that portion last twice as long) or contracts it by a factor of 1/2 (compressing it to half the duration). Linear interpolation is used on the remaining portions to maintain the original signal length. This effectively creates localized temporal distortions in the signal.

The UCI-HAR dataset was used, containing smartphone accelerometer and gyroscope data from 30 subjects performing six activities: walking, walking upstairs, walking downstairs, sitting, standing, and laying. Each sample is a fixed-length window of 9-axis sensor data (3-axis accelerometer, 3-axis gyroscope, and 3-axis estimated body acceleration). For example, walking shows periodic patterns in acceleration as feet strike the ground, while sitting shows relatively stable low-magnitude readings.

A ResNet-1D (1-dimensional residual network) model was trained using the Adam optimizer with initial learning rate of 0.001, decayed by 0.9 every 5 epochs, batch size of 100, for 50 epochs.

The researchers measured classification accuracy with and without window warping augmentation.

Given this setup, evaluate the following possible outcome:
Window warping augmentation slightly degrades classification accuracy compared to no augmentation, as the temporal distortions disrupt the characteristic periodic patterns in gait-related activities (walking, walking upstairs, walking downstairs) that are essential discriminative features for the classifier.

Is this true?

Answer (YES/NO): NO